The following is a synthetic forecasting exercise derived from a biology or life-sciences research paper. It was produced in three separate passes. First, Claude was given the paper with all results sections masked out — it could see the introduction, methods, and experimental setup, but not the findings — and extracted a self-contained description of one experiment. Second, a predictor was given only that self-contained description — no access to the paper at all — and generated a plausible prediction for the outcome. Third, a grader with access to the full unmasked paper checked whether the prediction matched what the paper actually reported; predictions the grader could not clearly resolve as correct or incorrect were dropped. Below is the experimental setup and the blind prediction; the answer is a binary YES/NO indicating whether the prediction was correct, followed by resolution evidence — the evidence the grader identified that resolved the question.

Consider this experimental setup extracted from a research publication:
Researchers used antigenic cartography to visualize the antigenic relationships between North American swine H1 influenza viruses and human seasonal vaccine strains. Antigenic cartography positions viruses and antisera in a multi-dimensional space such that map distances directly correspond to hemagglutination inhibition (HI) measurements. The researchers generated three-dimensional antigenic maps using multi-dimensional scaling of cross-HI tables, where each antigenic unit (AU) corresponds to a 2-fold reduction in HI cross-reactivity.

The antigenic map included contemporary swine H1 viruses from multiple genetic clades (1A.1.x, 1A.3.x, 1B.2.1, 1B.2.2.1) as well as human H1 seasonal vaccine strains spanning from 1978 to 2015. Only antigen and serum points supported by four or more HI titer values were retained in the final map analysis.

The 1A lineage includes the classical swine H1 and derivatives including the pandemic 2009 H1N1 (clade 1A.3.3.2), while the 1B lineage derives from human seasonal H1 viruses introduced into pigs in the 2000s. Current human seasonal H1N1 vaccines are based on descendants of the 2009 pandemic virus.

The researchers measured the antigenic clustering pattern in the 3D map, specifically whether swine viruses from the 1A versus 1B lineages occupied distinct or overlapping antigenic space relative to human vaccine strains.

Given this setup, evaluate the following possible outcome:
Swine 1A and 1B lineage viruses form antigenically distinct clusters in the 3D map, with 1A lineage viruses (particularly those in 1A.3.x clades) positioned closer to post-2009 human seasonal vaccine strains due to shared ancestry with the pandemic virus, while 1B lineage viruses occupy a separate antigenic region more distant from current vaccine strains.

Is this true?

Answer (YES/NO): YES